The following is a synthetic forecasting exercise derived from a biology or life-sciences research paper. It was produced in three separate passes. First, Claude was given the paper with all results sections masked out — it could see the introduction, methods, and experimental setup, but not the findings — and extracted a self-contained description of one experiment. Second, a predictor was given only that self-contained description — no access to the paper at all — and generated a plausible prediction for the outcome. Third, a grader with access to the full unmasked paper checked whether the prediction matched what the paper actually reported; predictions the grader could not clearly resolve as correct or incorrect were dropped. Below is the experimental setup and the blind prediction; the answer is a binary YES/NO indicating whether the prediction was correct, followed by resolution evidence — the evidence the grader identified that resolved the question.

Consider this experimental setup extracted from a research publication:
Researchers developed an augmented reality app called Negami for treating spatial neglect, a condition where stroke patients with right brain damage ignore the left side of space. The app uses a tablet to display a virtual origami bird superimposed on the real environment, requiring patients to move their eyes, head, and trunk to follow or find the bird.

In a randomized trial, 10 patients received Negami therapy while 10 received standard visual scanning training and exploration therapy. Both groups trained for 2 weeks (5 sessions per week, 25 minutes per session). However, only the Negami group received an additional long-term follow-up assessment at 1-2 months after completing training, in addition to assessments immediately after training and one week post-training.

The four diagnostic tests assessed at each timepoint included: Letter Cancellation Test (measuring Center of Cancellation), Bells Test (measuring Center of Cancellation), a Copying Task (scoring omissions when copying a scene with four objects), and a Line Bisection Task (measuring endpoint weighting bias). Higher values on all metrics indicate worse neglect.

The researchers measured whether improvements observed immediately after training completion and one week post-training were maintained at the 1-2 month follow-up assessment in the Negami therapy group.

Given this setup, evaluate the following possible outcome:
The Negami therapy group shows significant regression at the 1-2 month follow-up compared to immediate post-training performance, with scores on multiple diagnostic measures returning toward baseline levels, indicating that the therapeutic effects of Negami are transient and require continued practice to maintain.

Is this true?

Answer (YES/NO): NO